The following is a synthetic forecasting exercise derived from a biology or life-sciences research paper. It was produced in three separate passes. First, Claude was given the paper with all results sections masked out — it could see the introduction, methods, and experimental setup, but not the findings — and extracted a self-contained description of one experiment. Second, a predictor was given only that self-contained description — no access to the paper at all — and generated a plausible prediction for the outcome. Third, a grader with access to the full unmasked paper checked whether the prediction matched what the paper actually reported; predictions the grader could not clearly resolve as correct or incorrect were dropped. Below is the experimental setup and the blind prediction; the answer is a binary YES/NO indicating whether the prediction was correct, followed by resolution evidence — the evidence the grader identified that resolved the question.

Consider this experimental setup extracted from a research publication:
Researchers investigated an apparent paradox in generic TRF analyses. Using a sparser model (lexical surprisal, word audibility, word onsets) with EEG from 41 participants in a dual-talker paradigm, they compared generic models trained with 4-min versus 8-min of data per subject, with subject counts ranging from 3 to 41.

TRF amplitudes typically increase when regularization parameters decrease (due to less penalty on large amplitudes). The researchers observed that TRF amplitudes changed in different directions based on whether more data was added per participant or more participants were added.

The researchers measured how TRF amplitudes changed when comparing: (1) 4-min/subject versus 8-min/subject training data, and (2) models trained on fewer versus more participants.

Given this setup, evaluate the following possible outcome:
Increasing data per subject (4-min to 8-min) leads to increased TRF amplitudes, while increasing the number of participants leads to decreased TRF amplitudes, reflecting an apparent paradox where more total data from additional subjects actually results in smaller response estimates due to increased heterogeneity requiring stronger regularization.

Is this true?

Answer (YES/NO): NO